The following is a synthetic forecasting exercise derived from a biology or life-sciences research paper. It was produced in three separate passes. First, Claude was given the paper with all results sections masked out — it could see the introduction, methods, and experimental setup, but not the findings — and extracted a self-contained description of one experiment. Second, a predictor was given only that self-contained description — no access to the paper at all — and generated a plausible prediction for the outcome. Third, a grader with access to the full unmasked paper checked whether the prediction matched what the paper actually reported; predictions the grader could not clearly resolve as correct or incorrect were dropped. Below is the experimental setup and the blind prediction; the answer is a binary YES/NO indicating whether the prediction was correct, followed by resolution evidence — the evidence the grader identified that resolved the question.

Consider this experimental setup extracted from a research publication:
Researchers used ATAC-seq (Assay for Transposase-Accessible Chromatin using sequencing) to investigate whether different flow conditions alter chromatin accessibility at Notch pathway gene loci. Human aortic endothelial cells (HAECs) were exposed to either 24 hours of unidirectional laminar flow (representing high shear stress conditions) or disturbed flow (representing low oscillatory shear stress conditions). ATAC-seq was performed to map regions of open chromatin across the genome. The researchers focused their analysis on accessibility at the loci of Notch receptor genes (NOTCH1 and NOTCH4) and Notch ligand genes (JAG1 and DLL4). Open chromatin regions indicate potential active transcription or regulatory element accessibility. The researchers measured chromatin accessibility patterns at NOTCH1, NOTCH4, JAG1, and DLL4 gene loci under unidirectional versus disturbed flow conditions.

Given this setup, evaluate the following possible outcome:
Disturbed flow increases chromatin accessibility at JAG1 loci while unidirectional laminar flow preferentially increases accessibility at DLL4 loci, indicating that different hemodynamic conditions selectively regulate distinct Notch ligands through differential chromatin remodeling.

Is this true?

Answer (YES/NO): NO